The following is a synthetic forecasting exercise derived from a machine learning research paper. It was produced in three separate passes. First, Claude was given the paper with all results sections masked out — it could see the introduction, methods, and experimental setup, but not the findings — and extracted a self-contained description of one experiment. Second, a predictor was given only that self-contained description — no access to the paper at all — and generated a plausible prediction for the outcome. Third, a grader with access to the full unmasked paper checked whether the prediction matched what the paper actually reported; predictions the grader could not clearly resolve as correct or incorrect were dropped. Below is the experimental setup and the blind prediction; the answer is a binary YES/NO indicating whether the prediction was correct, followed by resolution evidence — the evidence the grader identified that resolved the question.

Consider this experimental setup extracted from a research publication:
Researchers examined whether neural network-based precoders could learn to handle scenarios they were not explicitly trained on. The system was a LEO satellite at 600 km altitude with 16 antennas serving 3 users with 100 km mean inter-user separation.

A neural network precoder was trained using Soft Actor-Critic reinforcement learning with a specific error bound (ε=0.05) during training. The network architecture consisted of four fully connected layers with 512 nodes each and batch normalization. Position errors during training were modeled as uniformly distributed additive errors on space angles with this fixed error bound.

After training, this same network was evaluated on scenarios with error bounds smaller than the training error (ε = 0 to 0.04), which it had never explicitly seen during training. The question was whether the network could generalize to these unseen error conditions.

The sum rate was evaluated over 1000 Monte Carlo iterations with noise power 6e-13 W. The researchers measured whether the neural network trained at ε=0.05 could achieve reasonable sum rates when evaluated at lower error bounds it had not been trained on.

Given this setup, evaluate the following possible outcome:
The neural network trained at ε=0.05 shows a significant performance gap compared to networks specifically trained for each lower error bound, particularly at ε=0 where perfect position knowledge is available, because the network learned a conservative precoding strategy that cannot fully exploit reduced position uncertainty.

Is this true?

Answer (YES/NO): YES